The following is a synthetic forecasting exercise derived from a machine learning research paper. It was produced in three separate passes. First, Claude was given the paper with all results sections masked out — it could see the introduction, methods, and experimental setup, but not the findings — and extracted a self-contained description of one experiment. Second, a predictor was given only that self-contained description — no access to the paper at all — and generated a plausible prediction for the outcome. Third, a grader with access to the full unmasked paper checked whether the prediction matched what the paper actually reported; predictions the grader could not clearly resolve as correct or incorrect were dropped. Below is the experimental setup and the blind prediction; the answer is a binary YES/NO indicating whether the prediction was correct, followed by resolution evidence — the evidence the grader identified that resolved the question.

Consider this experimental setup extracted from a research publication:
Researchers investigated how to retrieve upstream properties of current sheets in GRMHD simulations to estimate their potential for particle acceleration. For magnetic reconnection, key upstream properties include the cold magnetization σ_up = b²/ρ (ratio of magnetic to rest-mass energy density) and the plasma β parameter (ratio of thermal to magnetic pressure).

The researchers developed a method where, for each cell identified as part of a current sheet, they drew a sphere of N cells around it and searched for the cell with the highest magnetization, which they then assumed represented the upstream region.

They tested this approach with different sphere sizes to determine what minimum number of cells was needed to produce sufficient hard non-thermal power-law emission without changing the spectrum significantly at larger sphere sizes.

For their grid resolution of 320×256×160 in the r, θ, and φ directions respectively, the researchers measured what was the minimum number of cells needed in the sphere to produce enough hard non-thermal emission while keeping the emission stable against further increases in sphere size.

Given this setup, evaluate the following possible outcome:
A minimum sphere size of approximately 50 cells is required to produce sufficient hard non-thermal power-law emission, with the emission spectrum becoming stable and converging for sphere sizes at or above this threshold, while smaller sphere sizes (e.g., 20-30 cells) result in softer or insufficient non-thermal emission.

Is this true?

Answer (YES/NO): NO